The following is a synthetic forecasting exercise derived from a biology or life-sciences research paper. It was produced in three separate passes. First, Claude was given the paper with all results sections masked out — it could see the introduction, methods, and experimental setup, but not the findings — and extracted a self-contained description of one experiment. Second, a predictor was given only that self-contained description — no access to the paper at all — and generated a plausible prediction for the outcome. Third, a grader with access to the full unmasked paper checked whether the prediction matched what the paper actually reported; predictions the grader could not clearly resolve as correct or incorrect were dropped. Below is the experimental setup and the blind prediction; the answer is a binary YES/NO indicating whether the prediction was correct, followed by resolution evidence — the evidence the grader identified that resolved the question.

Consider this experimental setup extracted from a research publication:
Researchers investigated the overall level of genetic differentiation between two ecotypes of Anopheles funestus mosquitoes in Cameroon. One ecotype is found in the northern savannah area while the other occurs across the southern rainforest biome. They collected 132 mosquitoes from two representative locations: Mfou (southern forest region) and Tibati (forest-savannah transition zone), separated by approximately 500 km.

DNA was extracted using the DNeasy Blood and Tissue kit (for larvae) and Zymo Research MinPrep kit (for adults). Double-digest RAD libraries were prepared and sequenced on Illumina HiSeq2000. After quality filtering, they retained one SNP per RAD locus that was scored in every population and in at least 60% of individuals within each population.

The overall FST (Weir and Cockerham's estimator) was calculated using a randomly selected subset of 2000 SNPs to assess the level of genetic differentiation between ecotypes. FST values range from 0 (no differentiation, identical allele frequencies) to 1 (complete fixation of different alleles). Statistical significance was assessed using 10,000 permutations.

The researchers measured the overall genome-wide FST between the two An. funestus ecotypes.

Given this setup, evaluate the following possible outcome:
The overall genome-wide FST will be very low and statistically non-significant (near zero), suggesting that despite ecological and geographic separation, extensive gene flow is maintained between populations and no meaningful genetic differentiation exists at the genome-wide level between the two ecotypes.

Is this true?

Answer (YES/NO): NO